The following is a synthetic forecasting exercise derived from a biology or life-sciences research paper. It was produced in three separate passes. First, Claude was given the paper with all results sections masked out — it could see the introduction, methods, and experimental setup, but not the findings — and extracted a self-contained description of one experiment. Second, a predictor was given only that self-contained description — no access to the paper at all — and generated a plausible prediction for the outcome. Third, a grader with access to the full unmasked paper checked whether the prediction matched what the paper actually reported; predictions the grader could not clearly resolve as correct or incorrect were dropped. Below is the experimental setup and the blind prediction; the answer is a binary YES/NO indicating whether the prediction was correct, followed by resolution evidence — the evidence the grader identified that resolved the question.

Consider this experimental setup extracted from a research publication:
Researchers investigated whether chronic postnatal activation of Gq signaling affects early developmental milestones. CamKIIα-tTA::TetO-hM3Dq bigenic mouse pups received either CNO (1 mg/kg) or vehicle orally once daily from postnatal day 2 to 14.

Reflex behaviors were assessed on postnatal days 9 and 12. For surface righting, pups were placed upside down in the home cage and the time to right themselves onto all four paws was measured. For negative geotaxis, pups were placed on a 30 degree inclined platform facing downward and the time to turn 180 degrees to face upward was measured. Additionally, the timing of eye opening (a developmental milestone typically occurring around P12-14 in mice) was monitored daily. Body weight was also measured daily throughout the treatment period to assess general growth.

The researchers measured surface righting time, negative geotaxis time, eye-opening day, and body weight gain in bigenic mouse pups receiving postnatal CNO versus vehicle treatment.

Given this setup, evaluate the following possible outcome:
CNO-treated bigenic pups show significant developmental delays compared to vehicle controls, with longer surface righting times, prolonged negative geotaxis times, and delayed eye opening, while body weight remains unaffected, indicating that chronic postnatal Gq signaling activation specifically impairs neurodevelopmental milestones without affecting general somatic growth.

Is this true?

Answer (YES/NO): NO